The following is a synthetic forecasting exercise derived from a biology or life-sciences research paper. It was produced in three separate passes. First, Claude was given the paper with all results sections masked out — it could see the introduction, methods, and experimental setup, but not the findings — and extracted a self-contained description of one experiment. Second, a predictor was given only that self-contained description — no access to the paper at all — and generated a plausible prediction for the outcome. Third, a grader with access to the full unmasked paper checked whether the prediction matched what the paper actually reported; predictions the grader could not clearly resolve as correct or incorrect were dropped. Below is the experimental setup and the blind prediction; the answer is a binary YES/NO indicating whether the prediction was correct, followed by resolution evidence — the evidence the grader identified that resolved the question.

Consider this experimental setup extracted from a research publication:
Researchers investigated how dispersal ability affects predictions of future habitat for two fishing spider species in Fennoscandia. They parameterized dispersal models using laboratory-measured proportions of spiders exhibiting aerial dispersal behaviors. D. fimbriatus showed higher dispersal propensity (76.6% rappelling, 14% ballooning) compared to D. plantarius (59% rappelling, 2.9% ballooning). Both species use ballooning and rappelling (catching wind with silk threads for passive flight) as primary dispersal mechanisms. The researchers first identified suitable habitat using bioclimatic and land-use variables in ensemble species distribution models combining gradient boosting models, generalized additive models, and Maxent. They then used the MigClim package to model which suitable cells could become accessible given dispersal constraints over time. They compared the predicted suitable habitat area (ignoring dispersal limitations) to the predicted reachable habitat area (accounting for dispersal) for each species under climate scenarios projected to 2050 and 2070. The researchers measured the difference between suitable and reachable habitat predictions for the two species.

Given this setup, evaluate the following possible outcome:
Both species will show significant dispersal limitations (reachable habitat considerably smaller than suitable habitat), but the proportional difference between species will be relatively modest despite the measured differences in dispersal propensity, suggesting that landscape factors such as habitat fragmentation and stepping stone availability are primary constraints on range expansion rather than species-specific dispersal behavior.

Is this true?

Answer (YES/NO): NO